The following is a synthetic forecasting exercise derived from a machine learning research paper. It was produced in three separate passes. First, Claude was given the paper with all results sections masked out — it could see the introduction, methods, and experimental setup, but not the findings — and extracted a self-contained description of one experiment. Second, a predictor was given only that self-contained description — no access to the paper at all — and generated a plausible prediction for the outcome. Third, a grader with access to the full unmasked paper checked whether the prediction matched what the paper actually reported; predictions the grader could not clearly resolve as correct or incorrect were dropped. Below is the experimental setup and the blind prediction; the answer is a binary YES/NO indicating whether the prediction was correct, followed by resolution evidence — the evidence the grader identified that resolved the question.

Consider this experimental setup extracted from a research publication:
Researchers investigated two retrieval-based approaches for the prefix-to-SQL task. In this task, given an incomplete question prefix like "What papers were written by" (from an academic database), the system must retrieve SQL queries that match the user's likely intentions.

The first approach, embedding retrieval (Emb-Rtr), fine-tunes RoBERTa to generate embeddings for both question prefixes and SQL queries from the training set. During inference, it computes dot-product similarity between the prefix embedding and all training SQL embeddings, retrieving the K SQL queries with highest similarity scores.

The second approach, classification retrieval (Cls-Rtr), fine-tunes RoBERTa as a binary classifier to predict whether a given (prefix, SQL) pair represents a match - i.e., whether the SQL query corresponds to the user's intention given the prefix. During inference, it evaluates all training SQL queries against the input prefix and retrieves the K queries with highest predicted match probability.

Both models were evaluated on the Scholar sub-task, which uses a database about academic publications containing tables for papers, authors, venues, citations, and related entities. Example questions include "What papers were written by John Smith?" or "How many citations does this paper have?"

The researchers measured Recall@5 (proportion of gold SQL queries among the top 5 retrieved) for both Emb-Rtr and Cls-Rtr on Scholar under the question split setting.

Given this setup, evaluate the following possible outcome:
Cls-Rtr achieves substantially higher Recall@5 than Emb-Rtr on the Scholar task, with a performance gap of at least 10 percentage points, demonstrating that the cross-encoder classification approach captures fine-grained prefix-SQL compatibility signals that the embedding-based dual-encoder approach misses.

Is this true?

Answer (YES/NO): YES